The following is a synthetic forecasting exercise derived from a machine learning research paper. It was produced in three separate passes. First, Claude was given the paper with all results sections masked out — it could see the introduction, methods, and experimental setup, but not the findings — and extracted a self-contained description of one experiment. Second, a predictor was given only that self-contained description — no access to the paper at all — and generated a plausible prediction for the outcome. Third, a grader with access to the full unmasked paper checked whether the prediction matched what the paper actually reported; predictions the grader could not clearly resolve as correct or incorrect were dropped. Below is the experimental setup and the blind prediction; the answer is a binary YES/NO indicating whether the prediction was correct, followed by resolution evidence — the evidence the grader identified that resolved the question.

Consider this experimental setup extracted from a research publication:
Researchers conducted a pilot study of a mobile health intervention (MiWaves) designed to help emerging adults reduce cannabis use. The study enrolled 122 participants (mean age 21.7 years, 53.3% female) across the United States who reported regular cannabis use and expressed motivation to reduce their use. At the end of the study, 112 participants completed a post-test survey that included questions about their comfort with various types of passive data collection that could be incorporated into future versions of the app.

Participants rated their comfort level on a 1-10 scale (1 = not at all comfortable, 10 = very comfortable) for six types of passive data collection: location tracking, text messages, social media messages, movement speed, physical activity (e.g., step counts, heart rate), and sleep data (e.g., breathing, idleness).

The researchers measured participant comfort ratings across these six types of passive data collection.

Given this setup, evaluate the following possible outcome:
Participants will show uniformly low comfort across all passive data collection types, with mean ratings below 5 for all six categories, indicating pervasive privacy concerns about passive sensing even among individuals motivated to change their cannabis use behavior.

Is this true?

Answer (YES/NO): NO